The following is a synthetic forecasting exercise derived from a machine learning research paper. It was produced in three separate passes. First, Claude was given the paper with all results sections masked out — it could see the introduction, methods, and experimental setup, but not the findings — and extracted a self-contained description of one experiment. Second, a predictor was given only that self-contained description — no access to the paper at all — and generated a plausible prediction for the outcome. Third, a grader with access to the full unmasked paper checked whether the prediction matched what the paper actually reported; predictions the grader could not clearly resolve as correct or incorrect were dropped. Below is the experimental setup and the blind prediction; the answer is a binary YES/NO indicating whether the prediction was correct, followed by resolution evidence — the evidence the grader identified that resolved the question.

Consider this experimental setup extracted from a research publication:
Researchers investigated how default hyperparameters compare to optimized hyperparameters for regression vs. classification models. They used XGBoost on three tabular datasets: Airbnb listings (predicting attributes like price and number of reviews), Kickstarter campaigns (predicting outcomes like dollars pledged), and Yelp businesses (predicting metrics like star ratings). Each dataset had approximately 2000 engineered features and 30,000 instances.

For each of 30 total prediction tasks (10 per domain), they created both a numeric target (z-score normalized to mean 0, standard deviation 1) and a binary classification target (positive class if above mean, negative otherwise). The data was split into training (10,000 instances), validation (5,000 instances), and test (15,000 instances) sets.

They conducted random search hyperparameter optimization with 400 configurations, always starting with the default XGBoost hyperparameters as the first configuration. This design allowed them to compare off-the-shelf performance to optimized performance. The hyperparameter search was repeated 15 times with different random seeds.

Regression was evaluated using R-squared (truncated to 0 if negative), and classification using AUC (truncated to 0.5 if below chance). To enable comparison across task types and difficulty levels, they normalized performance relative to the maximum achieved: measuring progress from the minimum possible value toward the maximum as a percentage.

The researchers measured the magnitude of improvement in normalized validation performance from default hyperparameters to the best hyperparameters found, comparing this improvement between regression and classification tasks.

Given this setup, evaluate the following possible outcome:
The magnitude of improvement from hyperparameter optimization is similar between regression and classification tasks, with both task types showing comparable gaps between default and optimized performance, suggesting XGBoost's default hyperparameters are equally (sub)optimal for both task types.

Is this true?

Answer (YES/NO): NO